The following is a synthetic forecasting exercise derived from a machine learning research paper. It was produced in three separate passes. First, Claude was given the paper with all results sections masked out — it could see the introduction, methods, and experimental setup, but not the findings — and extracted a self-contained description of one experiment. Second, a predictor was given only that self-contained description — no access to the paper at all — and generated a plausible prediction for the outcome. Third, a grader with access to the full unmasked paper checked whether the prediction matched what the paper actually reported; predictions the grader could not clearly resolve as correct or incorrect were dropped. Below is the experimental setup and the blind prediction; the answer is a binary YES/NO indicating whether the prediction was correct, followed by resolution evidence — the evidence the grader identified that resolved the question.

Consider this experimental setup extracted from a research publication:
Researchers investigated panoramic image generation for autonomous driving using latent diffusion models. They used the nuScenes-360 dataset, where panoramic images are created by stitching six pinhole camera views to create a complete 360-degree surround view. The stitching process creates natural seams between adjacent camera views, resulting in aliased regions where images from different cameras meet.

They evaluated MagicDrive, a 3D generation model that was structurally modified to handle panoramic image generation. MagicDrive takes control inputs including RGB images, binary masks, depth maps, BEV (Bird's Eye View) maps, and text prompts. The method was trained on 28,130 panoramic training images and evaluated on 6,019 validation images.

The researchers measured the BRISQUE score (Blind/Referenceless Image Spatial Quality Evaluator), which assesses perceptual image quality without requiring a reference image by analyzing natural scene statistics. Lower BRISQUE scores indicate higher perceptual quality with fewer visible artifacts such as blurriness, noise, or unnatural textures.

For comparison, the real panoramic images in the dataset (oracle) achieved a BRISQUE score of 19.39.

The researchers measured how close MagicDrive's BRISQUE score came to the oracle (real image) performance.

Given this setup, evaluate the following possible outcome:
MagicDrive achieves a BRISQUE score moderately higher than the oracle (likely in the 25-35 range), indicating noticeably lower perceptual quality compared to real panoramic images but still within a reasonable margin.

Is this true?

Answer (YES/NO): NO